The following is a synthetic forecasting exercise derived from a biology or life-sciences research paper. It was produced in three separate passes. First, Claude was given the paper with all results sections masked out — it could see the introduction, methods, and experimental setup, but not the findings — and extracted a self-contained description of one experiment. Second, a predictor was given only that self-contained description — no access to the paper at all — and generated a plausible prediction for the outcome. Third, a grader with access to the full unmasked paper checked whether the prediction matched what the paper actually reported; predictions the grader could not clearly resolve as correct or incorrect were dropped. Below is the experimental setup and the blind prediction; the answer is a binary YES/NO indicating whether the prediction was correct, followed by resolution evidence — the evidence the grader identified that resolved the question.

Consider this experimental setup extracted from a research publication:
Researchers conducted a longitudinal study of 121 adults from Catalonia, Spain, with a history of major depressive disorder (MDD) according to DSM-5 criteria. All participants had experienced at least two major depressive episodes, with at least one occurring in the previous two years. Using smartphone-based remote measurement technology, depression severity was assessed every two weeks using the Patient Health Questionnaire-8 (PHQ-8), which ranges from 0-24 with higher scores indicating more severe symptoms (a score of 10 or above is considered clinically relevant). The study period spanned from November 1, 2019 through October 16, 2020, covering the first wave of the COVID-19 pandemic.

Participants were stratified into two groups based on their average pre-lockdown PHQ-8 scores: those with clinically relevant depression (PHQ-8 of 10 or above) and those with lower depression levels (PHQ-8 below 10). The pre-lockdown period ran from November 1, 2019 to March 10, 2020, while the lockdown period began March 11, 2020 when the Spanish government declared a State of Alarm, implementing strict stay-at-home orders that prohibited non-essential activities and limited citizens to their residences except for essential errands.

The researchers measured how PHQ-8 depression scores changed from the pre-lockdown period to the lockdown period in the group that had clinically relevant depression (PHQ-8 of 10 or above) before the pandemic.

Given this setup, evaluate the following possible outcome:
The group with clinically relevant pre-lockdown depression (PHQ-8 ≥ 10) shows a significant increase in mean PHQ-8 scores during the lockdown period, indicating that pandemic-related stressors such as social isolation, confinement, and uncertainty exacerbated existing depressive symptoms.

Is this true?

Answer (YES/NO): YES